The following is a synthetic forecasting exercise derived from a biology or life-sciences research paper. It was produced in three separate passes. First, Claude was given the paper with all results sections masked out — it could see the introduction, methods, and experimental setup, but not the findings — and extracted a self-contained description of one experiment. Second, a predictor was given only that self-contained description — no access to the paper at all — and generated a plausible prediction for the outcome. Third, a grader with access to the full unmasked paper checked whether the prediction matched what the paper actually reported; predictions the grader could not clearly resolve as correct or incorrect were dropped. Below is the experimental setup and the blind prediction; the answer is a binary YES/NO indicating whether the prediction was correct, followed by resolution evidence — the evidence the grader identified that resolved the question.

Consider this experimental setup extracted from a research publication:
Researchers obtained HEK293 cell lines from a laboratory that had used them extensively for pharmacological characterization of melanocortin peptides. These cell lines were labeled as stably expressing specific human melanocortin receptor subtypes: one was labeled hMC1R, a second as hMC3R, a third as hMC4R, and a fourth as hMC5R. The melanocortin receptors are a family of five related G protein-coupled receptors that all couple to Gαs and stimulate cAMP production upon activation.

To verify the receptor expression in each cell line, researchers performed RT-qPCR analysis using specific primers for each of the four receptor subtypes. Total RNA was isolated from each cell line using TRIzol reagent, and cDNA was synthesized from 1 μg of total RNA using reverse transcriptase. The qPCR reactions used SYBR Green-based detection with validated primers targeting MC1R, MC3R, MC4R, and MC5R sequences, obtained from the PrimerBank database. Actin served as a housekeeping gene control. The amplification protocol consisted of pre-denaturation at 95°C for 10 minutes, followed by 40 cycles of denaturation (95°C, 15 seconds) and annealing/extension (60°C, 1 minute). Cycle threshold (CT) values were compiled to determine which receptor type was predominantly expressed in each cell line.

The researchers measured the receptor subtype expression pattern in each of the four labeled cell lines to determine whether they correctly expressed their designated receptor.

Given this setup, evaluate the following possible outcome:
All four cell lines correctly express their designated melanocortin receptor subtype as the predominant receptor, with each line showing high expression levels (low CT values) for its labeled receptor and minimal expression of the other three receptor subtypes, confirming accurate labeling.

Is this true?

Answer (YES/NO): NO